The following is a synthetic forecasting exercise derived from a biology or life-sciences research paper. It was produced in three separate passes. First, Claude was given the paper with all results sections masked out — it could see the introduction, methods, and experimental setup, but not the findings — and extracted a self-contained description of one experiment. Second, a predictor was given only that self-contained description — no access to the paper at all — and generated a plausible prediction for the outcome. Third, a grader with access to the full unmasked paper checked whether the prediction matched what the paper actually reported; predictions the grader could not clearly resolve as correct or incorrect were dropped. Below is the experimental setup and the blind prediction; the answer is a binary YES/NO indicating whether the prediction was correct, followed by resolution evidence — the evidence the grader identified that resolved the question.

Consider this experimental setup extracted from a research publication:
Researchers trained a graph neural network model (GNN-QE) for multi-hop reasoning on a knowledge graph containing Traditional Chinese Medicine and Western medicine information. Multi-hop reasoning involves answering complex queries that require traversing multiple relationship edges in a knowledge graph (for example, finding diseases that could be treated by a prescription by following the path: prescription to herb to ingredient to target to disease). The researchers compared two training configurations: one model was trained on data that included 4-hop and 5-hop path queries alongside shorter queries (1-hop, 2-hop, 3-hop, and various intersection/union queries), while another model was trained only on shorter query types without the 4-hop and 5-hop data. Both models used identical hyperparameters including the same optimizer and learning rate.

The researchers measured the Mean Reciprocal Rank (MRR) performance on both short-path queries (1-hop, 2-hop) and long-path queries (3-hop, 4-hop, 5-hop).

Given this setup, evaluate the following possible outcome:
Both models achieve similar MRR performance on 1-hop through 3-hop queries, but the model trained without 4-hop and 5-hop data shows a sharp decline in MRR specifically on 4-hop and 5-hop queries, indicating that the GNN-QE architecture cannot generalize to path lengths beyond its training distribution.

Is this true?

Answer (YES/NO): NO